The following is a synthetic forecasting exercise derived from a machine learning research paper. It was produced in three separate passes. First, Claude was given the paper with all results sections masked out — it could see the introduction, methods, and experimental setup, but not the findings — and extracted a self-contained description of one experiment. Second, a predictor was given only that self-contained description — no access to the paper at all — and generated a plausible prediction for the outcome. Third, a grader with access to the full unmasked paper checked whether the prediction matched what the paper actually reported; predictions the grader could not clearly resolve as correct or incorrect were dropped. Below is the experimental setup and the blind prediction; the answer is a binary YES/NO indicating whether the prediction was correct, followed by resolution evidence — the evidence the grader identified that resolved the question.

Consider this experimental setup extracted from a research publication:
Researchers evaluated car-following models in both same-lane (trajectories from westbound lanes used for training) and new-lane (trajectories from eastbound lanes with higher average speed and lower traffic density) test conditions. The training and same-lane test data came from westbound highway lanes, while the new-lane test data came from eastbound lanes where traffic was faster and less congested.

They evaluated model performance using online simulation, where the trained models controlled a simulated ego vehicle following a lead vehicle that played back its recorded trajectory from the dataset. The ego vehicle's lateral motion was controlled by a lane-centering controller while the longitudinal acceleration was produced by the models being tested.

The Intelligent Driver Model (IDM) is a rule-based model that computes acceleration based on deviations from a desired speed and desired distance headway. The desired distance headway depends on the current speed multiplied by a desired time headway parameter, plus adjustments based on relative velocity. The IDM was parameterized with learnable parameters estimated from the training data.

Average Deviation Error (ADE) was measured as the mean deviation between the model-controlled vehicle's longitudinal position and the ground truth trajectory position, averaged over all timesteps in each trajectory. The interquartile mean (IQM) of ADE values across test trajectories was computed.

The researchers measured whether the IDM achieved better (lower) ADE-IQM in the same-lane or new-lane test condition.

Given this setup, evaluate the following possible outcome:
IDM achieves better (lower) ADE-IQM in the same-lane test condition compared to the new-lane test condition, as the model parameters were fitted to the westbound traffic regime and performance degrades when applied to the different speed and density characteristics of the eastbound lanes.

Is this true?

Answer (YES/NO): YES